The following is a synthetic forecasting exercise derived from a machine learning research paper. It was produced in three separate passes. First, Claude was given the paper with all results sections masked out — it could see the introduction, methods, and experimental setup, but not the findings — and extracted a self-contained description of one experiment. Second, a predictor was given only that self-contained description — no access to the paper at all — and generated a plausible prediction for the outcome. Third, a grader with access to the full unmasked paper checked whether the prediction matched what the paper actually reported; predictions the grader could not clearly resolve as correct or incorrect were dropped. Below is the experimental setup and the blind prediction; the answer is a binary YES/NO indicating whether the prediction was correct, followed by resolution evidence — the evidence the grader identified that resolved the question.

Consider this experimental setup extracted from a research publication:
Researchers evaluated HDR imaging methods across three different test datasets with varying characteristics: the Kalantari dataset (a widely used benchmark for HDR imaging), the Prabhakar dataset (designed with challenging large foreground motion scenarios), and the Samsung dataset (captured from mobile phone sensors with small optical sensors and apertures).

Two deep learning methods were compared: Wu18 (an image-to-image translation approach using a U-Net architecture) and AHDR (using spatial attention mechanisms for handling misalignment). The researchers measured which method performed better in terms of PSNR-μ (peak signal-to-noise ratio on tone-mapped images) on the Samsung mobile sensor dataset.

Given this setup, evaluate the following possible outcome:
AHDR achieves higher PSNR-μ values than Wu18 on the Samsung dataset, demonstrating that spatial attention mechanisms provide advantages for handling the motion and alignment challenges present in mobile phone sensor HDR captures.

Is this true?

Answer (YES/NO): YES